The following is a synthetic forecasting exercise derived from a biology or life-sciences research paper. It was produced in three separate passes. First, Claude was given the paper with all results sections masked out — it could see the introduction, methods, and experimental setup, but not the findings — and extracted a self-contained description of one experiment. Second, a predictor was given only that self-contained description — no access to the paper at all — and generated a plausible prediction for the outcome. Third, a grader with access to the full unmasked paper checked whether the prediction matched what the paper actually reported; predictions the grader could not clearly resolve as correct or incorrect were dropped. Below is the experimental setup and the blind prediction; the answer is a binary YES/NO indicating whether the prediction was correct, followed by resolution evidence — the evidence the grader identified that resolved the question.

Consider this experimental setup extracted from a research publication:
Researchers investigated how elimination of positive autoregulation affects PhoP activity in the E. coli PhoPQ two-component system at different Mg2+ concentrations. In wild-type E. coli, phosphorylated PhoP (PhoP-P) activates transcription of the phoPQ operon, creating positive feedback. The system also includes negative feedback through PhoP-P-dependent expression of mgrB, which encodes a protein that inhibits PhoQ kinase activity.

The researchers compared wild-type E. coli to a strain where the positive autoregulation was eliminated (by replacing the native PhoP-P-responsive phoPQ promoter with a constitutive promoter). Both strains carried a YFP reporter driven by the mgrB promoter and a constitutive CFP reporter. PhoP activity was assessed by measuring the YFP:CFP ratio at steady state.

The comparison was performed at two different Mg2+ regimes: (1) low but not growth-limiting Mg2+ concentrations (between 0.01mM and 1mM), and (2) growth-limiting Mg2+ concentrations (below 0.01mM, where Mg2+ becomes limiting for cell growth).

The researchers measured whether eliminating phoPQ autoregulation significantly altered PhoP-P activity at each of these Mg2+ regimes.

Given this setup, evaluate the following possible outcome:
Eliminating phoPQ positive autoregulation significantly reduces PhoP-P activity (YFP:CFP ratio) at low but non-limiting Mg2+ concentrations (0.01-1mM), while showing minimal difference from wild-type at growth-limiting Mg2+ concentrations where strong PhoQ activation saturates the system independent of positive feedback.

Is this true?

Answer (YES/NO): NO